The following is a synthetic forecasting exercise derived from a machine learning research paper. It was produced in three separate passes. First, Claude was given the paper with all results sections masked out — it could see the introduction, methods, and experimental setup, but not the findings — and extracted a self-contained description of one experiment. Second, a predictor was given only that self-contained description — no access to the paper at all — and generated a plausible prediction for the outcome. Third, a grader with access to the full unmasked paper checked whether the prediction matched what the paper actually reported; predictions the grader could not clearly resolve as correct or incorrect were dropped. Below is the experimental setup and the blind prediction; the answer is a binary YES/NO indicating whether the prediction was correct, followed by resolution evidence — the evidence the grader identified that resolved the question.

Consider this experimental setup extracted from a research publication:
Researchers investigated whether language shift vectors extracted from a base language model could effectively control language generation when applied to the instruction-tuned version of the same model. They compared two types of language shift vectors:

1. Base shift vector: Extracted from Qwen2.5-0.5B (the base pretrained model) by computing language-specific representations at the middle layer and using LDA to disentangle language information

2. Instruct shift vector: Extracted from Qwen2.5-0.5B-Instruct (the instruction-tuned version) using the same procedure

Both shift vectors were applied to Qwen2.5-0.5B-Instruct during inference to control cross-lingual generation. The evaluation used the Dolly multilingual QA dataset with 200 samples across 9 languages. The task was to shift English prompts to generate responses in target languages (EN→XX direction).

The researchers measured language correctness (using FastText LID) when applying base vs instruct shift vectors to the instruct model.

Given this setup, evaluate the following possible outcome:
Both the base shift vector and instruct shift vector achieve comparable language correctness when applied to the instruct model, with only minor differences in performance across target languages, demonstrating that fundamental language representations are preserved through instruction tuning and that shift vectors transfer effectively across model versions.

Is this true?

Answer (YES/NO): YES